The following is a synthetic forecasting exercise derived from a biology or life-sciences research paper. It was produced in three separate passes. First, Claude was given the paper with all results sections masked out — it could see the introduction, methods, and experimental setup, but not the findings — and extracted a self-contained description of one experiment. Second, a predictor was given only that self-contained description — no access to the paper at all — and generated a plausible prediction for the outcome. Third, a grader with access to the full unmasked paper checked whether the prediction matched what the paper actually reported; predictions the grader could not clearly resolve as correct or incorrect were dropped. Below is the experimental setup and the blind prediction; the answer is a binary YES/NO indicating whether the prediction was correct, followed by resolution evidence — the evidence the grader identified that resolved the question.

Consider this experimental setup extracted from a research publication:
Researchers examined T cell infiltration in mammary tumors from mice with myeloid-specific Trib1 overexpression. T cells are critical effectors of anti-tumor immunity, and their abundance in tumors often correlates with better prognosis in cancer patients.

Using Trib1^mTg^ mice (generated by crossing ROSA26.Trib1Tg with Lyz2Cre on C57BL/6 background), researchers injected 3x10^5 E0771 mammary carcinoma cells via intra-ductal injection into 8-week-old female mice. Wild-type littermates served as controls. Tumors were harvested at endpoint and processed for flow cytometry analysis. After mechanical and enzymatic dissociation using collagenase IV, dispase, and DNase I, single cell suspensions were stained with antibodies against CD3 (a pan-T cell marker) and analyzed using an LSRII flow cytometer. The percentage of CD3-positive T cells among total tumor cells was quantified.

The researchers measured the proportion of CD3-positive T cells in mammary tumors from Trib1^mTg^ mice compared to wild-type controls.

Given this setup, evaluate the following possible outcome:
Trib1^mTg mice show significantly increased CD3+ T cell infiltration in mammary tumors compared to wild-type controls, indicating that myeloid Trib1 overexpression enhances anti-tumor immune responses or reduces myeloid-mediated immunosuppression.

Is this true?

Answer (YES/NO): NO